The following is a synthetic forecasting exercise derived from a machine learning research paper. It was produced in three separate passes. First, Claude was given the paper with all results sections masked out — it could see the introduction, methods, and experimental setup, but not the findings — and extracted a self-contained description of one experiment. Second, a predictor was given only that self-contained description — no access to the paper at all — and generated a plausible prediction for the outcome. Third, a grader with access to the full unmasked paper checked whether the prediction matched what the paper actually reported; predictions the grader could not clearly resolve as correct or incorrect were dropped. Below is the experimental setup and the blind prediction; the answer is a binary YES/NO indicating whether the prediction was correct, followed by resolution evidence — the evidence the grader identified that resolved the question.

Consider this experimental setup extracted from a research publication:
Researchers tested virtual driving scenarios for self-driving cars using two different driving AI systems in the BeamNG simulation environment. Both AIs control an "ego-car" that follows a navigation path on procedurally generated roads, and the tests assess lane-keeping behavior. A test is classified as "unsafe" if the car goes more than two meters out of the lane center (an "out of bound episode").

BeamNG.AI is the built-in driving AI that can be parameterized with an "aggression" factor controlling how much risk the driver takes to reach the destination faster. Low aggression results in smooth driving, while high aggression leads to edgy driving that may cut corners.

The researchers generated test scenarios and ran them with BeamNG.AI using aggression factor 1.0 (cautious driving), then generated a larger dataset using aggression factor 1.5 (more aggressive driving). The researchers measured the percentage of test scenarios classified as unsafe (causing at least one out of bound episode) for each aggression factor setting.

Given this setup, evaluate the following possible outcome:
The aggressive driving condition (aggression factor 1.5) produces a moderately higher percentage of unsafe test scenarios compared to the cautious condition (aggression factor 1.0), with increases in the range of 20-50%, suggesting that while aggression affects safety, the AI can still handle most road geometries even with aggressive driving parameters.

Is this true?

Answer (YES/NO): NO